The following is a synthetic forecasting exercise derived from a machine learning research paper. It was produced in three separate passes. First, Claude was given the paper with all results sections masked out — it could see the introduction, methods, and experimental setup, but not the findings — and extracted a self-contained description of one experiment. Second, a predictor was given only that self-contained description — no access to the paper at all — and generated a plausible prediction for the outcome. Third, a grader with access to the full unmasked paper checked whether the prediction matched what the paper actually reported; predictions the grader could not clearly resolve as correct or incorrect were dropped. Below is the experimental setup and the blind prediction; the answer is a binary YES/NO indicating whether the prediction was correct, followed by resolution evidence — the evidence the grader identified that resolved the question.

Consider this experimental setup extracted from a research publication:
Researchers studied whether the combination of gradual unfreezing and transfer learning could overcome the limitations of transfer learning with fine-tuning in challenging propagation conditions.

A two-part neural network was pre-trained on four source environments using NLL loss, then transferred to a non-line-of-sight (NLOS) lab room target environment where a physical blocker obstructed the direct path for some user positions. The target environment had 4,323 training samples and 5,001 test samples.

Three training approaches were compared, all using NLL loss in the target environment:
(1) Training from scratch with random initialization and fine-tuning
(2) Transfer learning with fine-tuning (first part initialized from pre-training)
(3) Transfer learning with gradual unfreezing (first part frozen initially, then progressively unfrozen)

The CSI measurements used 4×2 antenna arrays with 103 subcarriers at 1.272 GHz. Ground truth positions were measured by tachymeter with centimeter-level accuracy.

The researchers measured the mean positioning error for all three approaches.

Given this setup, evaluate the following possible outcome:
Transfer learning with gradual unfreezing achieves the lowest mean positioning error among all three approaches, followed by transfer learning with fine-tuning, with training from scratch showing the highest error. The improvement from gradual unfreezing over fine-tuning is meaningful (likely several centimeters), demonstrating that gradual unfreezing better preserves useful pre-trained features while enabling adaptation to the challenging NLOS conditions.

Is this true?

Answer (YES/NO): YES